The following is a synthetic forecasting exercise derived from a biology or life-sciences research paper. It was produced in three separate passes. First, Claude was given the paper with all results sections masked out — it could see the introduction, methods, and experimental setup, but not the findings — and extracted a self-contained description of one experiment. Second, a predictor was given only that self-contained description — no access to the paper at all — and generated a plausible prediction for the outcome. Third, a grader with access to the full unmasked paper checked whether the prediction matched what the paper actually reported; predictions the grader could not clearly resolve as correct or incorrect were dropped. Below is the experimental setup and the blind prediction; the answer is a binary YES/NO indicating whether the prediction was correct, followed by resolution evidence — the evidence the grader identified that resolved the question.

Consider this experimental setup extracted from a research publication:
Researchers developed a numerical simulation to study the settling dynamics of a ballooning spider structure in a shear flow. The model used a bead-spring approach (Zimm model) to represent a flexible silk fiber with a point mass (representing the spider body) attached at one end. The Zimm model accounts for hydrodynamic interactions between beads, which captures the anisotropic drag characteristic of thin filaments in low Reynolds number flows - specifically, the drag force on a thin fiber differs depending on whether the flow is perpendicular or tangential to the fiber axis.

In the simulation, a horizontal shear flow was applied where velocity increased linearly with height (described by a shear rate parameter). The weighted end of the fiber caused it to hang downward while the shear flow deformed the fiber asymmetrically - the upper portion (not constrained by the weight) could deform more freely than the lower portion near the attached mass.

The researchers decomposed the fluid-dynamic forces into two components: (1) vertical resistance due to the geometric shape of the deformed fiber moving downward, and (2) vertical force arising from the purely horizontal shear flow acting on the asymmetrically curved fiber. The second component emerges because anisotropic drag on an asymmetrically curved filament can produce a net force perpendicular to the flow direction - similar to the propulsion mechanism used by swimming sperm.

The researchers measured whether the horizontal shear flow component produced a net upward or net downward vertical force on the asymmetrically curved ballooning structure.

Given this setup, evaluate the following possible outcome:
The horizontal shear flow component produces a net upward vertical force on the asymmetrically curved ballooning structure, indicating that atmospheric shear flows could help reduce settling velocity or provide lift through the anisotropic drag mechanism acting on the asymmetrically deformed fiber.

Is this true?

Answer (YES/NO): YES